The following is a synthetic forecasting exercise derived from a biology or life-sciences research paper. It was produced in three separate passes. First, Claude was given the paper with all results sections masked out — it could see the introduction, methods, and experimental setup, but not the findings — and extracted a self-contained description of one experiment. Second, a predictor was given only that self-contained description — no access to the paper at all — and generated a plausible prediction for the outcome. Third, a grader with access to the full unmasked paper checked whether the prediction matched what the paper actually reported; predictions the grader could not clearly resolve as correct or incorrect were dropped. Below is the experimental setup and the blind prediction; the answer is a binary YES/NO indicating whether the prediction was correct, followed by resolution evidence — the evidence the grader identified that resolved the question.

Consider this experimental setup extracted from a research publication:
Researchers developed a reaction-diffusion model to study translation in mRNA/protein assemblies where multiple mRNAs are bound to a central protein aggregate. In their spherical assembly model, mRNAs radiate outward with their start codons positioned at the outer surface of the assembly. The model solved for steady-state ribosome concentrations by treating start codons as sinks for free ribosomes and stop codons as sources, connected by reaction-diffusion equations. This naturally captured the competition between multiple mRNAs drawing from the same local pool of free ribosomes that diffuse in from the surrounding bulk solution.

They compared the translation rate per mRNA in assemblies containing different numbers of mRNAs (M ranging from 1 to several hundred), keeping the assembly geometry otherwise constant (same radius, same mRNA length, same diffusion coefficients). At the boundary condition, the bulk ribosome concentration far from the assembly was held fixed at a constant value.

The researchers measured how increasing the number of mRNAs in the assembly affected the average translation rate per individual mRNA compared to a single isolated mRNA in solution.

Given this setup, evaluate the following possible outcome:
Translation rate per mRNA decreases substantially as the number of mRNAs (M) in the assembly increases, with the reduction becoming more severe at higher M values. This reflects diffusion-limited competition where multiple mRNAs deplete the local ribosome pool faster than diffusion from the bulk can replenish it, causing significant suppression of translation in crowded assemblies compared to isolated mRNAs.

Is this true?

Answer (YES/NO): NO